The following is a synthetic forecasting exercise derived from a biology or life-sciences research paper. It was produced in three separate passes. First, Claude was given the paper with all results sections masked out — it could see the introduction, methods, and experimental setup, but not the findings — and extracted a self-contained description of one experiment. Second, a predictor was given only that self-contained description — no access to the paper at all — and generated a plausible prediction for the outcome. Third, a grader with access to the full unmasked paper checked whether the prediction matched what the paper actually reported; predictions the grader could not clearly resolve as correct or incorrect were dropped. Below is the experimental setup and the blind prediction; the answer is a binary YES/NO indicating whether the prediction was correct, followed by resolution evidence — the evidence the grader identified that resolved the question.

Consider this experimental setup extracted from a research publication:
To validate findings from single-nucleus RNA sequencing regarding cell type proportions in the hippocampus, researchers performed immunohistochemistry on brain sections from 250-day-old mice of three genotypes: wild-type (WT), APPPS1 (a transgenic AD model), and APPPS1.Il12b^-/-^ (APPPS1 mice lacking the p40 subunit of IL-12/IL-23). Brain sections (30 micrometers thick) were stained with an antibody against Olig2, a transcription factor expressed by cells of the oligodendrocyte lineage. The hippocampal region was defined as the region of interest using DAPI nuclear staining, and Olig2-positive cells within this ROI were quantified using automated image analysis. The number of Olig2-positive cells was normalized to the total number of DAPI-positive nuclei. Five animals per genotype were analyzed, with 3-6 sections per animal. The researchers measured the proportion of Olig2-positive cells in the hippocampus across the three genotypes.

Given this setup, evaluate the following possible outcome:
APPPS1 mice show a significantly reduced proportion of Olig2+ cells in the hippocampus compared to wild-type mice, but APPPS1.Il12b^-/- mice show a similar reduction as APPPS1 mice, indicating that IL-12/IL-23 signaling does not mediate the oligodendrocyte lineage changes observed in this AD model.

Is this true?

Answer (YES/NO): NO